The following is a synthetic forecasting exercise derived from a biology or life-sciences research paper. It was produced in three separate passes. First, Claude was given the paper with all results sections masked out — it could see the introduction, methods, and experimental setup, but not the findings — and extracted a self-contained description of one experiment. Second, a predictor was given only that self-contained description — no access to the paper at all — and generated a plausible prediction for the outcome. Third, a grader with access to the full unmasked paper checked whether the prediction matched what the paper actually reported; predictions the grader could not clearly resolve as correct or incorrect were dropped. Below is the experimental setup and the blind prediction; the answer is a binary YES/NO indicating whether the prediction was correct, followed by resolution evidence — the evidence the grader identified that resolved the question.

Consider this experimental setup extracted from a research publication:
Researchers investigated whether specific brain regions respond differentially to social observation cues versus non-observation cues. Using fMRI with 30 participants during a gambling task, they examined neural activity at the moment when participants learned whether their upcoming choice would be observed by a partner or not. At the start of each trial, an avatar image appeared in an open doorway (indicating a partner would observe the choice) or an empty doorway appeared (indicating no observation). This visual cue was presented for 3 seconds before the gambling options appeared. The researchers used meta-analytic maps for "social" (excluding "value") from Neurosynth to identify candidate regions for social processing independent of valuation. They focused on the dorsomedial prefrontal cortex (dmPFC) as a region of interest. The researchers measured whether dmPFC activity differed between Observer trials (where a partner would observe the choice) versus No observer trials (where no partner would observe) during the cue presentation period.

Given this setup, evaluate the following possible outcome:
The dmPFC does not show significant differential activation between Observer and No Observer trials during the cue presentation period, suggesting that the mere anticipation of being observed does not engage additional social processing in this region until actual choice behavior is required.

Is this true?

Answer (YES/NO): NO